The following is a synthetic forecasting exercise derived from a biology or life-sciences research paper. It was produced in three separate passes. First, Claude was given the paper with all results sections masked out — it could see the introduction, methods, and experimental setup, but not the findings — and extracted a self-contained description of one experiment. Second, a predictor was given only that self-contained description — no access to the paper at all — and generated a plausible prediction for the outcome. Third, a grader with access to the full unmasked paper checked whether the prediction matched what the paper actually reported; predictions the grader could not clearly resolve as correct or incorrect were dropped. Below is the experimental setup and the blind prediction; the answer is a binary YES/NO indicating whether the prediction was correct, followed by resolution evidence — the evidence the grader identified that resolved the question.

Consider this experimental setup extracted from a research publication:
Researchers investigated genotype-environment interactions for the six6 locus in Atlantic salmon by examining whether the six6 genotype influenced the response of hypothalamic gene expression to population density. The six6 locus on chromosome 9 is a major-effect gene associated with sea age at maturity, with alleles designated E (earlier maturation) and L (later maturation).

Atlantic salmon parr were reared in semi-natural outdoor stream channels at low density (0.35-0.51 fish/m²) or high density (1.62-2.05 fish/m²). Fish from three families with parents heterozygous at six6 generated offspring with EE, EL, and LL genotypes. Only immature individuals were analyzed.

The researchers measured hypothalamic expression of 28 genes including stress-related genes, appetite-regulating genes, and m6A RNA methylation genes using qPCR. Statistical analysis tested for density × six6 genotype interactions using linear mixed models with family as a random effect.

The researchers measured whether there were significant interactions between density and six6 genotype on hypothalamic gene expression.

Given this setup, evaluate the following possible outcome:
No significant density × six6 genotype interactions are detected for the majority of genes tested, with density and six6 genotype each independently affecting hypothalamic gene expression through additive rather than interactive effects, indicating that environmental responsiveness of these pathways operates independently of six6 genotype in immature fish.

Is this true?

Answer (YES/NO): YES